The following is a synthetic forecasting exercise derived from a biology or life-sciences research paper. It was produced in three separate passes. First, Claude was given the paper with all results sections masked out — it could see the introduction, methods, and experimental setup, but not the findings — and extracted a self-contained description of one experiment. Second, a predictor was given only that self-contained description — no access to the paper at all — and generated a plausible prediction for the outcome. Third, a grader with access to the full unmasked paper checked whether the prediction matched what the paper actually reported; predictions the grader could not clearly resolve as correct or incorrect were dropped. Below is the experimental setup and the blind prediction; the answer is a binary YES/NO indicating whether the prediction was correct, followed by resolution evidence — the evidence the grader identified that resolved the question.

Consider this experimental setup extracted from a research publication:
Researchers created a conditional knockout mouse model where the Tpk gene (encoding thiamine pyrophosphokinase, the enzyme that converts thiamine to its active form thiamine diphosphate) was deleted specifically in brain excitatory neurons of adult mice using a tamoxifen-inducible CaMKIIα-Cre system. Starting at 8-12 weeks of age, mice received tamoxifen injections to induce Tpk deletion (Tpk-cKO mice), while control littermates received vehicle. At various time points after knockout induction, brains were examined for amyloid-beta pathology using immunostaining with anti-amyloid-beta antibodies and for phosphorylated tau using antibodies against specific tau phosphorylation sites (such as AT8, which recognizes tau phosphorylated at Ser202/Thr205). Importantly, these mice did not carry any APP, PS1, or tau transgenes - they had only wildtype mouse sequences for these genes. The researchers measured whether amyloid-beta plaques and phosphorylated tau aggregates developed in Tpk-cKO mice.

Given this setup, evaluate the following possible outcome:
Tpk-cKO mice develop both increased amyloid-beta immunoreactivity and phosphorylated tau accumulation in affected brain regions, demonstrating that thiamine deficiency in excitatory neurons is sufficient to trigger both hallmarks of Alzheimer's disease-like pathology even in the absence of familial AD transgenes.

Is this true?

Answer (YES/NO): YES